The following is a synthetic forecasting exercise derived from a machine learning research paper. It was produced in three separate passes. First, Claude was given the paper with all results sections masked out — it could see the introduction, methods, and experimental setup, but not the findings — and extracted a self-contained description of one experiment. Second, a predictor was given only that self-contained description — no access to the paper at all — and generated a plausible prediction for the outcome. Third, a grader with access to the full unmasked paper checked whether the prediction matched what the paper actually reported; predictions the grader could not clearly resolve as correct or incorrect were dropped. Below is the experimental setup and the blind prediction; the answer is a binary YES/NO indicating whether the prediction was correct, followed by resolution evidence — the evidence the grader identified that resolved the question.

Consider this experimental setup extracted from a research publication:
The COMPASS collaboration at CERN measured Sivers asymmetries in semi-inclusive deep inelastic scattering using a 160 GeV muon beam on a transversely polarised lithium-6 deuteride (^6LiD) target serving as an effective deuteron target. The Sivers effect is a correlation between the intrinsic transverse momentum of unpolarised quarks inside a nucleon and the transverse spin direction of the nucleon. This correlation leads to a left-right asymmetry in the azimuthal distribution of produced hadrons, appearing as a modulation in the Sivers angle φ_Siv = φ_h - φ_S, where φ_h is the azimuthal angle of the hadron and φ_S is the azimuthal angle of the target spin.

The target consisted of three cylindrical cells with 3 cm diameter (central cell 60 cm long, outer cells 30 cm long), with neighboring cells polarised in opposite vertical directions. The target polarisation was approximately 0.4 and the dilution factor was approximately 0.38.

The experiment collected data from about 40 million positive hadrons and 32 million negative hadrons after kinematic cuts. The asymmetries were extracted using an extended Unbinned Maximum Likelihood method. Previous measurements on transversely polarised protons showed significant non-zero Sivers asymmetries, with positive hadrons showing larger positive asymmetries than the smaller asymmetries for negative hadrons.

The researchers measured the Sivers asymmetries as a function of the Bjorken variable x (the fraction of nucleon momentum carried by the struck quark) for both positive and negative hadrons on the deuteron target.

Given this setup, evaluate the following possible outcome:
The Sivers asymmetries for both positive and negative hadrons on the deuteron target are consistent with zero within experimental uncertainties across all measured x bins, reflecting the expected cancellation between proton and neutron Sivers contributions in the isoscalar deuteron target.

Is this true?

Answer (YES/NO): YES